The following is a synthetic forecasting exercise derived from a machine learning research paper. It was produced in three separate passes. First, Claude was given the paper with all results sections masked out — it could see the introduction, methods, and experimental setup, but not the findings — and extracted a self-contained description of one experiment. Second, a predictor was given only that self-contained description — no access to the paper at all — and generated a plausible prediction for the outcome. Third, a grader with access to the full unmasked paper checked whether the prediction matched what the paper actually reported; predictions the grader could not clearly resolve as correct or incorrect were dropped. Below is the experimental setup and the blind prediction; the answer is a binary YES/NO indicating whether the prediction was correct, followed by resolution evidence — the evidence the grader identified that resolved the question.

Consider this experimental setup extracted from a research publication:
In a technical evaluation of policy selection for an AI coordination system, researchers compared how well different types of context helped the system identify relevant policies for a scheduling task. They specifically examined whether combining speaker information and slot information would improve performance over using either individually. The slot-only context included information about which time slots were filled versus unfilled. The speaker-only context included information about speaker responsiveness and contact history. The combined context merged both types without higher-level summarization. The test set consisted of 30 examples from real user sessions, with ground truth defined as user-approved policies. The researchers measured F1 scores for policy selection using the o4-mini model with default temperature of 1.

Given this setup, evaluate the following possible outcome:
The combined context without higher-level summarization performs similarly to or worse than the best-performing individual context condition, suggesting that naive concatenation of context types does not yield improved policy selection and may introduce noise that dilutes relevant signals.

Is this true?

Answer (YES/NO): YES